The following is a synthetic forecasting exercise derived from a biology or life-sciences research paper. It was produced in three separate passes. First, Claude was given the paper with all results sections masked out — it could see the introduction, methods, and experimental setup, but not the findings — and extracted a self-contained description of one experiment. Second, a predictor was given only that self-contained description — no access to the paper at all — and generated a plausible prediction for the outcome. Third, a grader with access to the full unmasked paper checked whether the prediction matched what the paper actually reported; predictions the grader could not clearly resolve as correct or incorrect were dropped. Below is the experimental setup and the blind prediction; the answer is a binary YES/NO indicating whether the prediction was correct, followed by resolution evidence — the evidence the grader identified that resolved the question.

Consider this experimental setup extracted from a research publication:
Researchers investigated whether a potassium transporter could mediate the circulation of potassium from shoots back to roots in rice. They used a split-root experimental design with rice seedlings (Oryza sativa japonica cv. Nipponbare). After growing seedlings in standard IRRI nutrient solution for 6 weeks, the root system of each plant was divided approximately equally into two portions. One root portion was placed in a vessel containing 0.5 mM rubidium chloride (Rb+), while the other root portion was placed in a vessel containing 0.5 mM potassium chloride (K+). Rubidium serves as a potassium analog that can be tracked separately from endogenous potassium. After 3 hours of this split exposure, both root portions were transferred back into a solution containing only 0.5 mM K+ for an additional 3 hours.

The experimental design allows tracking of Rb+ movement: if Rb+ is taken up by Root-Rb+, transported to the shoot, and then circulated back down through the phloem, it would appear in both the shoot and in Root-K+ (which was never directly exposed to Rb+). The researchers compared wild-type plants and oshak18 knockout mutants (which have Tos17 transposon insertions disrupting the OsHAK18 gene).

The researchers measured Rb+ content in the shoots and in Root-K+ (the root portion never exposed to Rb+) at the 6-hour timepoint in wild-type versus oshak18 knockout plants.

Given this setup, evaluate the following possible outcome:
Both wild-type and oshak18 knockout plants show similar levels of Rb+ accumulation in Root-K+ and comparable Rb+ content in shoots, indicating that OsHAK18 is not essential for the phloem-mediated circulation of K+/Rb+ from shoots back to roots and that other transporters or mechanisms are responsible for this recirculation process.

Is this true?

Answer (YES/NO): NO